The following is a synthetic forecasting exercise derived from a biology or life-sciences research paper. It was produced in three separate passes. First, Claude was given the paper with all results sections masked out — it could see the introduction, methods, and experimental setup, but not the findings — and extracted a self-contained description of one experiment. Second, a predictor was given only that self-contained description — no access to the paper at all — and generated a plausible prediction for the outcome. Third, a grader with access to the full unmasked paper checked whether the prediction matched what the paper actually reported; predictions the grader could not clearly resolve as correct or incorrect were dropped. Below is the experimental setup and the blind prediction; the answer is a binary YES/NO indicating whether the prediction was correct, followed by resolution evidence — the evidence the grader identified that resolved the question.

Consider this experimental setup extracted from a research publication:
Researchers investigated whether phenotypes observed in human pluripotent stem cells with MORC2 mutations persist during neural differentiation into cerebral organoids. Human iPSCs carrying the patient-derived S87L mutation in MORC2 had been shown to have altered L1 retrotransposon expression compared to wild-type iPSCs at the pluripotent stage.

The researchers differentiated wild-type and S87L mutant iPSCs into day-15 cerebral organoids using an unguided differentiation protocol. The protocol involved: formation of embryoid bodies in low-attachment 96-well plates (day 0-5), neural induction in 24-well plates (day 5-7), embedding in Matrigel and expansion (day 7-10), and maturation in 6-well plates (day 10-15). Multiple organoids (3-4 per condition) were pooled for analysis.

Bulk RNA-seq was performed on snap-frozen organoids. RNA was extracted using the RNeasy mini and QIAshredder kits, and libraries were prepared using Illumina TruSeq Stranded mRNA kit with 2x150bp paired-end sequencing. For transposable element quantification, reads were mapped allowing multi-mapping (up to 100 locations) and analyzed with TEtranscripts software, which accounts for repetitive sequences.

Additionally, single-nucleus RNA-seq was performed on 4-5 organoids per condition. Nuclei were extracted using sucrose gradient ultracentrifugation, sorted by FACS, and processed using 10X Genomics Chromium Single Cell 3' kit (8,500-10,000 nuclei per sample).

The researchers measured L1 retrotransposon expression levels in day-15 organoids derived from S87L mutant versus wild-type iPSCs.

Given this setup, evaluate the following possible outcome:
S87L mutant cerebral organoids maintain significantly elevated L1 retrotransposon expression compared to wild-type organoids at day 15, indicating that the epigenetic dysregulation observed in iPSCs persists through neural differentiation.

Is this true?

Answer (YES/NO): YES